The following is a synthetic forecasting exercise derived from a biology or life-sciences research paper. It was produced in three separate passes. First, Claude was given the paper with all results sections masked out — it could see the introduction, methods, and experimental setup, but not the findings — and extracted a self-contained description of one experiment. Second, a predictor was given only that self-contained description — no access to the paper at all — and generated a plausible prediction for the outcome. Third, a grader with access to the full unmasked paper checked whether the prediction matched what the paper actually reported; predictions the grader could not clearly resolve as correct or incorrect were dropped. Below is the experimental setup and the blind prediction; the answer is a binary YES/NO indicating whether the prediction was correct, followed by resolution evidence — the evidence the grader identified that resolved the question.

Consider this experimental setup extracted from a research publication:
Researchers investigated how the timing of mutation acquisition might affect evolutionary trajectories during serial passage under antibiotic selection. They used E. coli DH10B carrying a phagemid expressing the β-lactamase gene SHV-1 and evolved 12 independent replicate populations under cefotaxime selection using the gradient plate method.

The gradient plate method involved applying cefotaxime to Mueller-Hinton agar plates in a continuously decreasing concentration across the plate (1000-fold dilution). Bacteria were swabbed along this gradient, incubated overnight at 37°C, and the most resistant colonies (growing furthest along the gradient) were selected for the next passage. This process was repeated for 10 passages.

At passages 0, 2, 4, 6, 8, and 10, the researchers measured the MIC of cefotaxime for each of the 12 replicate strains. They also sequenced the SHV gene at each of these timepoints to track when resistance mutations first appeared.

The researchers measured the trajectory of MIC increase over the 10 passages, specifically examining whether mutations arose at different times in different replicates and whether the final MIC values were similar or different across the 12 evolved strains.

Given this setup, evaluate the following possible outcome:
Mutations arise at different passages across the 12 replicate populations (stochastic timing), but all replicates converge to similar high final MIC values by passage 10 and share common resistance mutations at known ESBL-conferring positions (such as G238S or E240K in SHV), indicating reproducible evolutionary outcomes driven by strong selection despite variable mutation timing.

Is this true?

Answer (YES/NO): NO